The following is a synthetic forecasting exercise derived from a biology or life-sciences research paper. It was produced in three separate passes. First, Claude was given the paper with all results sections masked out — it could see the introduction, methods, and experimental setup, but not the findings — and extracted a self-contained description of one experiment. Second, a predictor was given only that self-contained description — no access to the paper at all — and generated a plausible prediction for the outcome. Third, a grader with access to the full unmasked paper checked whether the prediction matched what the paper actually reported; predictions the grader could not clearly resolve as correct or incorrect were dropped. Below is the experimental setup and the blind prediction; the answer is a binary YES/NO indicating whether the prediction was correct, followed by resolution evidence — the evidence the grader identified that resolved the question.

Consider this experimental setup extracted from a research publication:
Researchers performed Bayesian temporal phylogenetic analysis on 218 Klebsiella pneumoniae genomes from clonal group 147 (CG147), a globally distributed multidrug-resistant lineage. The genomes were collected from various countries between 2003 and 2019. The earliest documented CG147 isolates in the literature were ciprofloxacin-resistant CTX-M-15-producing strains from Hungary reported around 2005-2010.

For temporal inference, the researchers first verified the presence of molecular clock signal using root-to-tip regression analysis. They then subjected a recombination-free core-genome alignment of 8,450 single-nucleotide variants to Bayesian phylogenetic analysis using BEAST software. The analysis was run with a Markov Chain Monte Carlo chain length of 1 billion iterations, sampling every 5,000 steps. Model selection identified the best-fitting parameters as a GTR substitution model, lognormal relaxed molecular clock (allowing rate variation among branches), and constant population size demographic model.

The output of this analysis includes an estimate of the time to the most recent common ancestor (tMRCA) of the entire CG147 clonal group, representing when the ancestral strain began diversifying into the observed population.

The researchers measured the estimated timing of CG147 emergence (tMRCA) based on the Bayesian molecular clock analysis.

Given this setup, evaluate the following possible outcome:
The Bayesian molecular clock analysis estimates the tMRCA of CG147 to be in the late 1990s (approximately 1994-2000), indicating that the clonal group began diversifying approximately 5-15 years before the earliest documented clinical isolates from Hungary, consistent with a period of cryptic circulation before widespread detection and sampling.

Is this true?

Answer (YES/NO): NO